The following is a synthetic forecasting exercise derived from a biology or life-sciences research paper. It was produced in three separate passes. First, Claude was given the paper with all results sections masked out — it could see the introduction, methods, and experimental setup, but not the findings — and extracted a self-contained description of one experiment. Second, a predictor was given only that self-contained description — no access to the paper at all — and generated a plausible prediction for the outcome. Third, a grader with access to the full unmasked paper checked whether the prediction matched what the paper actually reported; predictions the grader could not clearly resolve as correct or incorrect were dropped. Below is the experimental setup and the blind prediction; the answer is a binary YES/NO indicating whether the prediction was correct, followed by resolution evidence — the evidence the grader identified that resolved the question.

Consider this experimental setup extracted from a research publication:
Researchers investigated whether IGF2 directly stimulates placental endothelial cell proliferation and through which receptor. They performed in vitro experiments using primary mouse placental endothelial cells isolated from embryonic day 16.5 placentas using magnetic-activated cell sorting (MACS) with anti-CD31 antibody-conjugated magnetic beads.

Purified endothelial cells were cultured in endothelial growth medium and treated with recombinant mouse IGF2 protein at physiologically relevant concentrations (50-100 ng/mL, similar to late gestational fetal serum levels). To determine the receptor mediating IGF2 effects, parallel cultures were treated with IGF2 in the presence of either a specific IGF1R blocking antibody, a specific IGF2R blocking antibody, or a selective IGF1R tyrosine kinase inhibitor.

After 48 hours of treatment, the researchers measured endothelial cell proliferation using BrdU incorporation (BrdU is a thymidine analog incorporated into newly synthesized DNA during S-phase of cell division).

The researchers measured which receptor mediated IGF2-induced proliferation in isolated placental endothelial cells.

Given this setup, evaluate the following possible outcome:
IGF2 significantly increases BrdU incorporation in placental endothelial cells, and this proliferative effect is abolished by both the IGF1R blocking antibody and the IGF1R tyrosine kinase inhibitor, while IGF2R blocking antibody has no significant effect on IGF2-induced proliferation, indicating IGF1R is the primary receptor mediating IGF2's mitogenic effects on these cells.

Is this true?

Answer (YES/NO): NO